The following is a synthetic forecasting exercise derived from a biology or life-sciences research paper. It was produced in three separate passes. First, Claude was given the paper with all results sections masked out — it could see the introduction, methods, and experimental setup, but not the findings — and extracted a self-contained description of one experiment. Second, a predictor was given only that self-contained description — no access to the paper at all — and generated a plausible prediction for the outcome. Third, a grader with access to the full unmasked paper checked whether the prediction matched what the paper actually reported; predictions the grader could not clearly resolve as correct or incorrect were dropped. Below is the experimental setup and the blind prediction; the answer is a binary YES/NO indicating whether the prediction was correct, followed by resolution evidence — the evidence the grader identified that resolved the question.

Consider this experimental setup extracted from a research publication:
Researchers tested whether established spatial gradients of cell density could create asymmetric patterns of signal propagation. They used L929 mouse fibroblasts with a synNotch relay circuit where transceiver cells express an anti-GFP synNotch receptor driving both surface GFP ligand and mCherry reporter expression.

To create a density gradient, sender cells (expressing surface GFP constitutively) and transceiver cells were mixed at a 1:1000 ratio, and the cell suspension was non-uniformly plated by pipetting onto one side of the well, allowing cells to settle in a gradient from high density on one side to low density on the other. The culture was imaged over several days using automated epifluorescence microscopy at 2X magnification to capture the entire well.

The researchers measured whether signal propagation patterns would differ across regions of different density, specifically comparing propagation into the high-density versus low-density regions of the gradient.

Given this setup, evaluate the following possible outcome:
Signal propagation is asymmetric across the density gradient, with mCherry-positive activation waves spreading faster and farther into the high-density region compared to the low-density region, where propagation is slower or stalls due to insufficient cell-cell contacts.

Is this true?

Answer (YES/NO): NO